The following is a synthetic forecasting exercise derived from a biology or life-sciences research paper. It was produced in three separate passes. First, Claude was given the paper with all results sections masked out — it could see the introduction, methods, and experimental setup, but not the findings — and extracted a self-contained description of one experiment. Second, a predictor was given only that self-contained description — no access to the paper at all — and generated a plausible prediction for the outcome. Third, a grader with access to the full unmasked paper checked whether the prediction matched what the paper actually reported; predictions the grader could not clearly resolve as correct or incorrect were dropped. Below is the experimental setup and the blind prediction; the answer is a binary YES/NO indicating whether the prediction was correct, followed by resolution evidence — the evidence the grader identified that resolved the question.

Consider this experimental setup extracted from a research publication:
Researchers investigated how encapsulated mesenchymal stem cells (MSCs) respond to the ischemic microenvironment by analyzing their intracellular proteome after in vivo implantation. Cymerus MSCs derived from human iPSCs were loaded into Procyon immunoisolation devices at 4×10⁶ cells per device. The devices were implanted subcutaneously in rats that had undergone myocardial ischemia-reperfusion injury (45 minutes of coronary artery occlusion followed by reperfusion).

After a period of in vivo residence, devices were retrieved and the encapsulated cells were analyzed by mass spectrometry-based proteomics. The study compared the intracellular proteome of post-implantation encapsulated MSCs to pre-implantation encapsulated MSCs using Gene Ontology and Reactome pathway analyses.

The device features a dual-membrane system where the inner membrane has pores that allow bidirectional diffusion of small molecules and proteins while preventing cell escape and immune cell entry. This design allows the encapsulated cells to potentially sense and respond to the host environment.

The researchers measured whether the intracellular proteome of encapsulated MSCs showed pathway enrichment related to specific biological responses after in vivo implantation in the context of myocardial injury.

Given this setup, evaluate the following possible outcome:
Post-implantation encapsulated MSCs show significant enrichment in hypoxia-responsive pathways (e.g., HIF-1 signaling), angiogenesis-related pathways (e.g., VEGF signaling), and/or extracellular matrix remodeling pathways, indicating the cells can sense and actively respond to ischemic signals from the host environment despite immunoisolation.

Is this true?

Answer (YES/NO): NO